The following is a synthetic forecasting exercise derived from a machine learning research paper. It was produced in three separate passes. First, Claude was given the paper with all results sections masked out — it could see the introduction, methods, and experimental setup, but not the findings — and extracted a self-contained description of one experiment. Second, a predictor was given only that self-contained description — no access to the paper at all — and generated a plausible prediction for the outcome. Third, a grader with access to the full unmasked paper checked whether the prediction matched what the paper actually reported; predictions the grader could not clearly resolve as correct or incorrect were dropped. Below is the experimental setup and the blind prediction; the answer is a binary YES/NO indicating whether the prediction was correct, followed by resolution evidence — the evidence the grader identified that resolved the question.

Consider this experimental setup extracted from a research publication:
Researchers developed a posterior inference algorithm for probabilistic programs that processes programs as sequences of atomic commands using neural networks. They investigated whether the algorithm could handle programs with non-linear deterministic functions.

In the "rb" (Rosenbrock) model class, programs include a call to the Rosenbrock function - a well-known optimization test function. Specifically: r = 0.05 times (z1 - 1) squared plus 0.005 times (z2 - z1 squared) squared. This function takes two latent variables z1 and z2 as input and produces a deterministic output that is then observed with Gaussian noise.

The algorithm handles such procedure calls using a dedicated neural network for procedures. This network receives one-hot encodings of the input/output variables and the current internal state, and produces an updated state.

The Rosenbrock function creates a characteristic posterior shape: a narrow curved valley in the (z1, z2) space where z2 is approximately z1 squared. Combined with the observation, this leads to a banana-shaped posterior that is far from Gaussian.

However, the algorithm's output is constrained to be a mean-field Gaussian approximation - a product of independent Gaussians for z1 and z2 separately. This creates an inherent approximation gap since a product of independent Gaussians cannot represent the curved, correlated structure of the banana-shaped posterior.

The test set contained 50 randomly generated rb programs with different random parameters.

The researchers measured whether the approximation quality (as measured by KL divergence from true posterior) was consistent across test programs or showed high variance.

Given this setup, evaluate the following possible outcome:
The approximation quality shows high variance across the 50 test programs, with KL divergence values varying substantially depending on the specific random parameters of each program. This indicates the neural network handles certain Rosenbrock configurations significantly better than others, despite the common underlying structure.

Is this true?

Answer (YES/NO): YES